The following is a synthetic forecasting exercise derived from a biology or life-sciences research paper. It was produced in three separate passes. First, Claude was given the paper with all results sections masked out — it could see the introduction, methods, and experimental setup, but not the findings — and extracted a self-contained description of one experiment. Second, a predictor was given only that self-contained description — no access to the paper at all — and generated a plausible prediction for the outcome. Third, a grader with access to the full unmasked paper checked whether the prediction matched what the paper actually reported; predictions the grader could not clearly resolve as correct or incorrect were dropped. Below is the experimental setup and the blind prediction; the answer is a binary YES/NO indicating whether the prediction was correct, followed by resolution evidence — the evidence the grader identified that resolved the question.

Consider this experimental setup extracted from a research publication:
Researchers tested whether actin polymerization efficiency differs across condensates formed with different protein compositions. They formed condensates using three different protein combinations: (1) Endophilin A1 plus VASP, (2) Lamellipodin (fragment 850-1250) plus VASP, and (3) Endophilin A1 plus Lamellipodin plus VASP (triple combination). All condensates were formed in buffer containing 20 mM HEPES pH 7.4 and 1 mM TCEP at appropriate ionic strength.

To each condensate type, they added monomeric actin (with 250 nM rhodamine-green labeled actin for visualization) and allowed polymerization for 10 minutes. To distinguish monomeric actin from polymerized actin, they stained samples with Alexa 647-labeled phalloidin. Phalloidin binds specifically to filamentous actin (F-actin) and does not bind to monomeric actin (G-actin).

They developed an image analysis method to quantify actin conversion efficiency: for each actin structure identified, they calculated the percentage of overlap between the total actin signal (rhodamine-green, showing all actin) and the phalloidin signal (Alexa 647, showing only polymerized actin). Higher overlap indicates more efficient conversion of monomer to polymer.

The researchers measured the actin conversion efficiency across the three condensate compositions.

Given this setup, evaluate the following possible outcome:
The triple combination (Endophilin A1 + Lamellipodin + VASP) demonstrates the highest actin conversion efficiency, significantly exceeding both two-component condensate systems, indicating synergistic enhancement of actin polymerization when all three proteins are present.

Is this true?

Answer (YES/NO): NO